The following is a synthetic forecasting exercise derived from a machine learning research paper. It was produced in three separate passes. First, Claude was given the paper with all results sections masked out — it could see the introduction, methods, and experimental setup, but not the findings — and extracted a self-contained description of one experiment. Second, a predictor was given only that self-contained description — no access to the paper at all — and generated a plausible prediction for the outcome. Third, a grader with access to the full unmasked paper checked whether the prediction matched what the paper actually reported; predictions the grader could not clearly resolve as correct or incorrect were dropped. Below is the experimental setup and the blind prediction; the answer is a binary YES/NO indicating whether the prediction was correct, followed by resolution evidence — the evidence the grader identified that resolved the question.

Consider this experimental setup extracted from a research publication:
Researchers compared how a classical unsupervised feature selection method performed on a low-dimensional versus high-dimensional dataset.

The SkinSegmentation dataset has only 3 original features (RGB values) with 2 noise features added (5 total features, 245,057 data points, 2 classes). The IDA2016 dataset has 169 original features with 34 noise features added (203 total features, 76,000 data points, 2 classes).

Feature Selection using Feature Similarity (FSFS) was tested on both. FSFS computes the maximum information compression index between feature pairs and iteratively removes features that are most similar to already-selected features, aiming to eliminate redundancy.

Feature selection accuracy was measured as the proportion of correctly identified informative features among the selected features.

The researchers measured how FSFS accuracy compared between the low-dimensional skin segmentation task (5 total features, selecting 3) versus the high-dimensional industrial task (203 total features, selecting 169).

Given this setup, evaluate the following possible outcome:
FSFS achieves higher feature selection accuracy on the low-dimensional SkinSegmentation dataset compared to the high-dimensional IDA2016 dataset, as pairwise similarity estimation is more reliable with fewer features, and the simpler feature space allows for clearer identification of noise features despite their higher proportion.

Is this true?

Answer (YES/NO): NO